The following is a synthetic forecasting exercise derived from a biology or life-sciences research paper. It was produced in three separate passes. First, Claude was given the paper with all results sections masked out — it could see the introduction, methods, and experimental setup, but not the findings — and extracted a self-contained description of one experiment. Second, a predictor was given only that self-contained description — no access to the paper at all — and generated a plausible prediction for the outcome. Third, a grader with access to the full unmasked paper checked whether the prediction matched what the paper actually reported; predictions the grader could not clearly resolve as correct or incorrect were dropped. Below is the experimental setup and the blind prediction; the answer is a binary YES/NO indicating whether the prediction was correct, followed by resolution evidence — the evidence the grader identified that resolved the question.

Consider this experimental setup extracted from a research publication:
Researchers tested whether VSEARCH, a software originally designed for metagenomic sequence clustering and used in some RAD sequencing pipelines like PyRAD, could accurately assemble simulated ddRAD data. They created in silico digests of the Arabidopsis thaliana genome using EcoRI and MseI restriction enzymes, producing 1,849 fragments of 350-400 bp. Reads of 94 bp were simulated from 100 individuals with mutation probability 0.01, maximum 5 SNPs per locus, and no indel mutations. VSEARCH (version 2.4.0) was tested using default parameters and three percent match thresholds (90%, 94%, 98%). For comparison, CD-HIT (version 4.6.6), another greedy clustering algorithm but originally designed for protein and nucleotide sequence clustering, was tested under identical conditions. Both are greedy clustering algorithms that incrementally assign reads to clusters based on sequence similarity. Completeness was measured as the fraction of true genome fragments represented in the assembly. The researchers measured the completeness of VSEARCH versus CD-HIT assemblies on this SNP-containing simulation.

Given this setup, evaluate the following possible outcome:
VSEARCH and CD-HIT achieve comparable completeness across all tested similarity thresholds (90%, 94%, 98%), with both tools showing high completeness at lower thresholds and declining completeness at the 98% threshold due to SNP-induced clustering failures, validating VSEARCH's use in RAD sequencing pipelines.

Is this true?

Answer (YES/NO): NO